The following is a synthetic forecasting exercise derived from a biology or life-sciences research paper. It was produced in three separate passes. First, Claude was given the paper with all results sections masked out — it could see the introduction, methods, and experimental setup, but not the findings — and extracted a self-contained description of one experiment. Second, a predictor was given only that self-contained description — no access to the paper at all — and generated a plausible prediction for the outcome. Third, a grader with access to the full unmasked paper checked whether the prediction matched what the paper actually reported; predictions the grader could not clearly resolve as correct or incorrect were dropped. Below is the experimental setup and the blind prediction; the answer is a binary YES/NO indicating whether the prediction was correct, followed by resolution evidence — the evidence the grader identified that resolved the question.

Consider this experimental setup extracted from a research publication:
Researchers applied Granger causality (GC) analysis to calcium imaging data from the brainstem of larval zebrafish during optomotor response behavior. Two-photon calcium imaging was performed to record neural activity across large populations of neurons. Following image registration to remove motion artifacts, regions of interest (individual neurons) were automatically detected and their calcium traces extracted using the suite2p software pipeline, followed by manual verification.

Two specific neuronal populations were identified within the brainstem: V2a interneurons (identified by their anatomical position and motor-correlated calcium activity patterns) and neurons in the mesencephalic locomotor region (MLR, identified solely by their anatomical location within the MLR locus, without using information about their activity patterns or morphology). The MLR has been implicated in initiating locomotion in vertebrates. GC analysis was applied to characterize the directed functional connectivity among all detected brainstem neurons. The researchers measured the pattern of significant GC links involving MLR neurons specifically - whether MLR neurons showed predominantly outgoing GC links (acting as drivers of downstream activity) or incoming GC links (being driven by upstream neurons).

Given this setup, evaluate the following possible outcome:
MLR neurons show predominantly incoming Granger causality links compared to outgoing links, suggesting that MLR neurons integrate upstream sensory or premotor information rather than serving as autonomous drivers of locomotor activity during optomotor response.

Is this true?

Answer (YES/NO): NO